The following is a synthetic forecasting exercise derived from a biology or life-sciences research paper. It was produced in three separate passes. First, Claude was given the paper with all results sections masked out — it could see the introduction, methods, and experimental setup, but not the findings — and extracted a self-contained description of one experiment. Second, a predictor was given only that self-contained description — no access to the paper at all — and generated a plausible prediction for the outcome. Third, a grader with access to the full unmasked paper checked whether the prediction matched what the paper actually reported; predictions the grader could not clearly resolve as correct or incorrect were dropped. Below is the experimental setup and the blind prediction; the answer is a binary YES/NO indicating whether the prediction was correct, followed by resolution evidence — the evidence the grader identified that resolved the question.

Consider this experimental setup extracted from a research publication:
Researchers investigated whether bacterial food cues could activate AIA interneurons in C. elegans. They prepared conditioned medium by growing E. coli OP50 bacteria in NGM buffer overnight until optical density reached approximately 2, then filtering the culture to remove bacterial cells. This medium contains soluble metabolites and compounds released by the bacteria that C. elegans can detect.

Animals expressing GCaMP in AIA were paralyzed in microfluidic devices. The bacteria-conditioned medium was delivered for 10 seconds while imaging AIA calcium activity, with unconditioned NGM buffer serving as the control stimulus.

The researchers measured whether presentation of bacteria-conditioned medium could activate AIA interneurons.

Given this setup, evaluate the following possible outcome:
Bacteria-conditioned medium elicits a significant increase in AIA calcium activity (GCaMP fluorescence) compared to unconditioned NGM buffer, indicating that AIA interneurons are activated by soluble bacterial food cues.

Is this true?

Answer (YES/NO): YES